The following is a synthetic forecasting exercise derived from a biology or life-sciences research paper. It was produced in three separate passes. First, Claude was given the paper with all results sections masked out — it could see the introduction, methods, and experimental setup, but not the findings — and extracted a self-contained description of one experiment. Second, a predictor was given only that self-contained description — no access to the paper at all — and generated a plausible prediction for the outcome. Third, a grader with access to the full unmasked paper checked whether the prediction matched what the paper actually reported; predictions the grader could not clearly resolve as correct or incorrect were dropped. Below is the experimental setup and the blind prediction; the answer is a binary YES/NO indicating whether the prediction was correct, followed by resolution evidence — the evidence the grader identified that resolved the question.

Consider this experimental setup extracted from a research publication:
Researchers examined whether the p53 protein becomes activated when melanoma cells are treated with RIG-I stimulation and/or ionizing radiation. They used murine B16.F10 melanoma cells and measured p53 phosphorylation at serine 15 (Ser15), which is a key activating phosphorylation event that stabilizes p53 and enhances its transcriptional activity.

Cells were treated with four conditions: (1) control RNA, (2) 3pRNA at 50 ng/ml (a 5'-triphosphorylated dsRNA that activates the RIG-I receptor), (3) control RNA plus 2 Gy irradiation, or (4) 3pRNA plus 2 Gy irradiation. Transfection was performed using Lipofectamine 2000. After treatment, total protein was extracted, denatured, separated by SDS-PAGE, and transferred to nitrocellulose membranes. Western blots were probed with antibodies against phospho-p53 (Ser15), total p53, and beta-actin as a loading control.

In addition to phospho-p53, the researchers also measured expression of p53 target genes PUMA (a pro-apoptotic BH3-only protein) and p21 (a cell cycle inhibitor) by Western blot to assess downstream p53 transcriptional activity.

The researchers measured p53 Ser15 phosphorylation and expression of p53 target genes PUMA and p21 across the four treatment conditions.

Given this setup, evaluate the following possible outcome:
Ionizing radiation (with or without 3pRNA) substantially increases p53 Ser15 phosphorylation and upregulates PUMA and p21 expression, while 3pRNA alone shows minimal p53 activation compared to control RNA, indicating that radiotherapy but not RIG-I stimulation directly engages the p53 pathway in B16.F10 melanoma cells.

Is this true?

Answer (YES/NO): NO